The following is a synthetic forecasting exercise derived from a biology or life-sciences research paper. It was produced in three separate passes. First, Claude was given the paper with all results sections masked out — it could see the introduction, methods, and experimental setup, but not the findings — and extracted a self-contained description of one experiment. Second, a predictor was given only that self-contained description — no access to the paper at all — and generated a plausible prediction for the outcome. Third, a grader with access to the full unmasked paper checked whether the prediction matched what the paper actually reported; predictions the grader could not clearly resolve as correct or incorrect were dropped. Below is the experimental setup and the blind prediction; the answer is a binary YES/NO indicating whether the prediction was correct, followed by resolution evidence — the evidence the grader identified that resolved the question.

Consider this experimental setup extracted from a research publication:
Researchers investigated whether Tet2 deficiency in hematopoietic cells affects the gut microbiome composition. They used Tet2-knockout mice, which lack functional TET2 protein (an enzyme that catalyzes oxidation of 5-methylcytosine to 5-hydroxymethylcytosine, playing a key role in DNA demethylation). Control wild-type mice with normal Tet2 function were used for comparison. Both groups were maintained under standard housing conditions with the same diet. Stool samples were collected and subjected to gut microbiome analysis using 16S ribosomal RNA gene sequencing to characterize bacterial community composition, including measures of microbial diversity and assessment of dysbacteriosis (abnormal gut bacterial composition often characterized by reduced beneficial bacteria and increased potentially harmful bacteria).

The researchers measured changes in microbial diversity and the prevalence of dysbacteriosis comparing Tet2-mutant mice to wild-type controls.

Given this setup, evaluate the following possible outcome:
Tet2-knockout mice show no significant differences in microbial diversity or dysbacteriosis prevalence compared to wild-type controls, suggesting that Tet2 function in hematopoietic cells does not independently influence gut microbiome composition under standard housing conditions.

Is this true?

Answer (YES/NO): NO